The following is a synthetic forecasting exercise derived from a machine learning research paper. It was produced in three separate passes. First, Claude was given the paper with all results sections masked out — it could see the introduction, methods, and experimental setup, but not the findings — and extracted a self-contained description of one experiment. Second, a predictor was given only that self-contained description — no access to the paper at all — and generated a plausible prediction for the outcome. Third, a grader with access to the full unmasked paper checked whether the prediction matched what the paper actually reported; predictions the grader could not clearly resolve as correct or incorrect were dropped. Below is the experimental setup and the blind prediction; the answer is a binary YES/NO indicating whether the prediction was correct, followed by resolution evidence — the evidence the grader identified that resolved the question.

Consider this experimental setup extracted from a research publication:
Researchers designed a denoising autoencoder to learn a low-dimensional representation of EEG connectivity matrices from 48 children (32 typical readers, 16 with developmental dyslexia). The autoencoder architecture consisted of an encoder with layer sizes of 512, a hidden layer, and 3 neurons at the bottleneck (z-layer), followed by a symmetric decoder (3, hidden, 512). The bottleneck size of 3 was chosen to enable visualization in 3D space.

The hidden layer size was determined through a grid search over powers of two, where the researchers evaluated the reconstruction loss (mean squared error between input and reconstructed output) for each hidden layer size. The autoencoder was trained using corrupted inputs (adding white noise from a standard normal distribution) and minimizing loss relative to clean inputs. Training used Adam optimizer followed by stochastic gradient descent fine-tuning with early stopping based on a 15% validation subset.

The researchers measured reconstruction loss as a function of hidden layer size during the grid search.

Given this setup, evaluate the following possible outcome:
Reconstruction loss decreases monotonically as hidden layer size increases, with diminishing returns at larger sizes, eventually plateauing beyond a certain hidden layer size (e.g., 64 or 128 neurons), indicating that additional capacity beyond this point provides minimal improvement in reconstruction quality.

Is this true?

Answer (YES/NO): YES